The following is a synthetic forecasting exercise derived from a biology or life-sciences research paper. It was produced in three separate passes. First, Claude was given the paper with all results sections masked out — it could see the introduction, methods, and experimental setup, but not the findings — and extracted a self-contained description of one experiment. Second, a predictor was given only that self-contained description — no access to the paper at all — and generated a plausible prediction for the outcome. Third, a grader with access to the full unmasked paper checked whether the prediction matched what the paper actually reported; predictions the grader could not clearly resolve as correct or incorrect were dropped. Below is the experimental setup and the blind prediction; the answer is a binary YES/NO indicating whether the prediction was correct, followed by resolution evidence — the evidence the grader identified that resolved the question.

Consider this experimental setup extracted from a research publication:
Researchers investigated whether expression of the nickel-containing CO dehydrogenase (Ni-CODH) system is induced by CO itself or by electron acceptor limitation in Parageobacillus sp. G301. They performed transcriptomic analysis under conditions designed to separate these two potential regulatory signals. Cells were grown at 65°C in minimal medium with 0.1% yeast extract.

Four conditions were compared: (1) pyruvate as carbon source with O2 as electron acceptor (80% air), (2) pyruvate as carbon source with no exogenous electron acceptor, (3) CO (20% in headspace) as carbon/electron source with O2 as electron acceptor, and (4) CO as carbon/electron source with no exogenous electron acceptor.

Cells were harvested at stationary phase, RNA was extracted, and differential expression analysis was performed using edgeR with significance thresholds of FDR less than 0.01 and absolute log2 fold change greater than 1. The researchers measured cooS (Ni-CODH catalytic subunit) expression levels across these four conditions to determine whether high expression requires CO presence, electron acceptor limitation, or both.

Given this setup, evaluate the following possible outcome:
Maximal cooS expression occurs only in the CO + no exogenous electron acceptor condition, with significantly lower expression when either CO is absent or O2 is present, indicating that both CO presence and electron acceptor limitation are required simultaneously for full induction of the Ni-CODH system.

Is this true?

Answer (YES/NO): NO